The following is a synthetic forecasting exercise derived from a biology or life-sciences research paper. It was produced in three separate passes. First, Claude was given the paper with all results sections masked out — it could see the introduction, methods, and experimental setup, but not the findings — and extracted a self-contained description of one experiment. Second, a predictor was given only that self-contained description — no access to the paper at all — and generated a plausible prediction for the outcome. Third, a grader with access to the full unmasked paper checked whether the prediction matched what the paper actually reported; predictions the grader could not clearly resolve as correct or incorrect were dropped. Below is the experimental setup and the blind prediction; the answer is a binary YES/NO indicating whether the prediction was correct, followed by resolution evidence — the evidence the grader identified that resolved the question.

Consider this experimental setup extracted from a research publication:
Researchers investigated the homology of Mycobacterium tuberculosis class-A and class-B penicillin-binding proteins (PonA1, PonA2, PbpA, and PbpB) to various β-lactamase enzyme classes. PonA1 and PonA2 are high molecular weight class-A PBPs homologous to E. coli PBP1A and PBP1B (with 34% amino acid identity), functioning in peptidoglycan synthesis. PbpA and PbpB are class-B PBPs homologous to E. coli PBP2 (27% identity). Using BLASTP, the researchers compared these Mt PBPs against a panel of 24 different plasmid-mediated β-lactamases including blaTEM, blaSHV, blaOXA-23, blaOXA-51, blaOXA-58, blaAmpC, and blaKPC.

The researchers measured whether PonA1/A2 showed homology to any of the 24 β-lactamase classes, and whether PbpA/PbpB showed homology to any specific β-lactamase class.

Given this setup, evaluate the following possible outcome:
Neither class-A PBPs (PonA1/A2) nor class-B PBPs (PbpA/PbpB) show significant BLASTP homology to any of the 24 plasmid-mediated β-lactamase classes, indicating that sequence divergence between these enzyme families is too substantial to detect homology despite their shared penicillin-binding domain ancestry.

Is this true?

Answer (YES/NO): NO